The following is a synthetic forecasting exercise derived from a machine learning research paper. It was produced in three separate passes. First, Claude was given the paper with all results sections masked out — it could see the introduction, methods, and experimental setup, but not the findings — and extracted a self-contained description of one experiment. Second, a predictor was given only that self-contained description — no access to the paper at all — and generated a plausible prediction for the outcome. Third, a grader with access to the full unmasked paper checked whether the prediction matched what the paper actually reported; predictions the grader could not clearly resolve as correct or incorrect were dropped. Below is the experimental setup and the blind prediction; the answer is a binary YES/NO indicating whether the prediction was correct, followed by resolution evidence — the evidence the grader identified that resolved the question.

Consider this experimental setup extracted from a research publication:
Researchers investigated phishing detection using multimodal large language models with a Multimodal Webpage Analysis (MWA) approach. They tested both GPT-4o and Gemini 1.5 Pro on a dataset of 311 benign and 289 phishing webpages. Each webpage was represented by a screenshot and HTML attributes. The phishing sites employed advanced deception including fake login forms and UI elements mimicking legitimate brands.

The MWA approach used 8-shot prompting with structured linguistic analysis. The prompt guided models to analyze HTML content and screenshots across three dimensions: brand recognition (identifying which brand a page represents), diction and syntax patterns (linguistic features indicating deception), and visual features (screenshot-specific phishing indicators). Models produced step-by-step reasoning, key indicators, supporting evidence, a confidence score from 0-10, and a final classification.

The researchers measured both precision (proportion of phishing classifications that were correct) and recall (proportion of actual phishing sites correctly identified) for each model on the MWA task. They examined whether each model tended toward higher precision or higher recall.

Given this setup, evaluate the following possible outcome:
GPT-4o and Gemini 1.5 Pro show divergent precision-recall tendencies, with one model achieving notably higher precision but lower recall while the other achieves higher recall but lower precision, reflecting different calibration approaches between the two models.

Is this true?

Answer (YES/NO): YES